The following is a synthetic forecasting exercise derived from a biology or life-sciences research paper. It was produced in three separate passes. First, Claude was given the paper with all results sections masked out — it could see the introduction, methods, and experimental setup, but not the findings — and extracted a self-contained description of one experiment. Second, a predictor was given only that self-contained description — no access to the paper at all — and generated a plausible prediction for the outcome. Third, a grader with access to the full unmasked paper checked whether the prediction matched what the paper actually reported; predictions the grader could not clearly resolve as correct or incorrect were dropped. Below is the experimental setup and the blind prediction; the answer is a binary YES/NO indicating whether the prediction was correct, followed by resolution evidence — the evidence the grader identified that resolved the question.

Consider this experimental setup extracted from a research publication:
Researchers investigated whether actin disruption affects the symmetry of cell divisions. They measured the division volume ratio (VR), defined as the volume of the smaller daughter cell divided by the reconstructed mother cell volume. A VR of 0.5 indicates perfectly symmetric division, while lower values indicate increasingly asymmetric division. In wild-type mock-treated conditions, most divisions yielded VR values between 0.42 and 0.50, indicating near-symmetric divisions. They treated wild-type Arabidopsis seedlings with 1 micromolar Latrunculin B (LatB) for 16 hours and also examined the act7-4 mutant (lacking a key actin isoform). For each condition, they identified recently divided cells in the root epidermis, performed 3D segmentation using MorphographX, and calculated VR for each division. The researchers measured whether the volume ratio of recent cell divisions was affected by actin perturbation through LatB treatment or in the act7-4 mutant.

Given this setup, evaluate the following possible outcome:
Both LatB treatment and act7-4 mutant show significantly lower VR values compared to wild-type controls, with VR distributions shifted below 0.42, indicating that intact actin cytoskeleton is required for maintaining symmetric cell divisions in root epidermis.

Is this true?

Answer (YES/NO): NO